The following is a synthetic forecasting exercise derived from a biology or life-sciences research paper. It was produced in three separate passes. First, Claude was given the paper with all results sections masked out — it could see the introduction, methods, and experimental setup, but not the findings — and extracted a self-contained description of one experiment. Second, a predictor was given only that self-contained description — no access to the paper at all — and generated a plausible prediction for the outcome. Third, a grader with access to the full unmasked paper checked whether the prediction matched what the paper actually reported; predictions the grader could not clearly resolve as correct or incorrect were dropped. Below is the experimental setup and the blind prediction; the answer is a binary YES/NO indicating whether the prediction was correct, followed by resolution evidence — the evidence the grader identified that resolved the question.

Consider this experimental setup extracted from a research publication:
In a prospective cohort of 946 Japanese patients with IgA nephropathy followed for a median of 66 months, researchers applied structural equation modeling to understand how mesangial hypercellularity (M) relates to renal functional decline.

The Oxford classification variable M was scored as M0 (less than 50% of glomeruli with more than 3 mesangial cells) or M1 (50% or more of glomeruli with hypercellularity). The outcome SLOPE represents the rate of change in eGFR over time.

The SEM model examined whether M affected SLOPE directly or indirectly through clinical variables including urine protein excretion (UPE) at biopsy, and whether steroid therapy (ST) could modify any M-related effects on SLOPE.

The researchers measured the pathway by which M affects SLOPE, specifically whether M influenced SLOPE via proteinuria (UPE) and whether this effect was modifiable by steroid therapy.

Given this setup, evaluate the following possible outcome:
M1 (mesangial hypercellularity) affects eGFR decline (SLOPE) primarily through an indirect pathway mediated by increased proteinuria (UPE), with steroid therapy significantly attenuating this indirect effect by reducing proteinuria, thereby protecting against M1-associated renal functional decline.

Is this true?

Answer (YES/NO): NO